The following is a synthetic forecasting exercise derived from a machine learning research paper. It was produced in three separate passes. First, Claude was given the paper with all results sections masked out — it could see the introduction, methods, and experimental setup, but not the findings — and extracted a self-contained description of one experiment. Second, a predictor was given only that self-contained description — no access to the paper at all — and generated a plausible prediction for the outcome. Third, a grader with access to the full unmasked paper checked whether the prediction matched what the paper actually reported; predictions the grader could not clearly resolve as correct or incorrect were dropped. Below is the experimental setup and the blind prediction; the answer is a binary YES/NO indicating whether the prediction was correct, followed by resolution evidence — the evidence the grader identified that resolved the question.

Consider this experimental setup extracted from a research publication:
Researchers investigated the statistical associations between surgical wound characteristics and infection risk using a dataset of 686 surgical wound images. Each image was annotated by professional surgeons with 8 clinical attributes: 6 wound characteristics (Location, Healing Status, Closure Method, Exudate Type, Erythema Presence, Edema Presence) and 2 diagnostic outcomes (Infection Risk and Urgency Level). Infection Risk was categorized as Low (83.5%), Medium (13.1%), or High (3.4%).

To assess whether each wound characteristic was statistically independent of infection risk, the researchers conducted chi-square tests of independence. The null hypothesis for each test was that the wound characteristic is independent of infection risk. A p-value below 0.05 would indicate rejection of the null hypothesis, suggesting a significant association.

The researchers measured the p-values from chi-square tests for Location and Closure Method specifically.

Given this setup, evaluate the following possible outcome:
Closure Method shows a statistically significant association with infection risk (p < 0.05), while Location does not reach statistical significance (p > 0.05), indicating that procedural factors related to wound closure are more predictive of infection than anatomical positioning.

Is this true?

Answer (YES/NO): NO